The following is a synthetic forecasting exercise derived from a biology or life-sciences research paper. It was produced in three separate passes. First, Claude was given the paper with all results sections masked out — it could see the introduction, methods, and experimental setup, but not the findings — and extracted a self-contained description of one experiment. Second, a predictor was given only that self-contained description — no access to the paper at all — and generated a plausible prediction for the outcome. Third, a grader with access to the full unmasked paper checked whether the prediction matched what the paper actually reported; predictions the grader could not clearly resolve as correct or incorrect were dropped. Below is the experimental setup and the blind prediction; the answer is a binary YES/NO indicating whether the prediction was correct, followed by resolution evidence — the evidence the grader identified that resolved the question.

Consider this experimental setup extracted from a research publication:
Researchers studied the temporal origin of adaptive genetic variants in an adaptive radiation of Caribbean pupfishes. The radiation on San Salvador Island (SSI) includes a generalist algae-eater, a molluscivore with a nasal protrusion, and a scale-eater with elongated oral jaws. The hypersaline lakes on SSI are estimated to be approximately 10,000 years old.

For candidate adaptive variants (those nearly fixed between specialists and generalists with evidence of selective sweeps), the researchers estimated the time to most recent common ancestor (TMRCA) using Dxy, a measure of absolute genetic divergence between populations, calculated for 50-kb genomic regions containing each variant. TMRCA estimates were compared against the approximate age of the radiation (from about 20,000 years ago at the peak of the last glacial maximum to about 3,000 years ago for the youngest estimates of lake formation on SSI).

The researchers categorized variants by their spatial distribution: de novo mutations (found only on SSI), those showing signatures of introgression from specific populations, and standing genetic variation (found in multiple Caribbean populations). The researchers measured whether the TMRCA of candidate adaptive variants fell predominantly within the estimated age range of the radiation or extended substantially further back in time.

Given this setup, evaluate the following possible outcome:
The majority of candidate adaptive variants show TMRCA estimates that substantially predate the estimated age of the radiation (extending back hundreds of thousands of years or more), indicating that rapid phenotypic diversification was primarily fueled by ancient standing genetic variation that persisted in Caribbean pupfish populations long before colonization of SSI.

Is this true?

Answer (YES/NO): YES